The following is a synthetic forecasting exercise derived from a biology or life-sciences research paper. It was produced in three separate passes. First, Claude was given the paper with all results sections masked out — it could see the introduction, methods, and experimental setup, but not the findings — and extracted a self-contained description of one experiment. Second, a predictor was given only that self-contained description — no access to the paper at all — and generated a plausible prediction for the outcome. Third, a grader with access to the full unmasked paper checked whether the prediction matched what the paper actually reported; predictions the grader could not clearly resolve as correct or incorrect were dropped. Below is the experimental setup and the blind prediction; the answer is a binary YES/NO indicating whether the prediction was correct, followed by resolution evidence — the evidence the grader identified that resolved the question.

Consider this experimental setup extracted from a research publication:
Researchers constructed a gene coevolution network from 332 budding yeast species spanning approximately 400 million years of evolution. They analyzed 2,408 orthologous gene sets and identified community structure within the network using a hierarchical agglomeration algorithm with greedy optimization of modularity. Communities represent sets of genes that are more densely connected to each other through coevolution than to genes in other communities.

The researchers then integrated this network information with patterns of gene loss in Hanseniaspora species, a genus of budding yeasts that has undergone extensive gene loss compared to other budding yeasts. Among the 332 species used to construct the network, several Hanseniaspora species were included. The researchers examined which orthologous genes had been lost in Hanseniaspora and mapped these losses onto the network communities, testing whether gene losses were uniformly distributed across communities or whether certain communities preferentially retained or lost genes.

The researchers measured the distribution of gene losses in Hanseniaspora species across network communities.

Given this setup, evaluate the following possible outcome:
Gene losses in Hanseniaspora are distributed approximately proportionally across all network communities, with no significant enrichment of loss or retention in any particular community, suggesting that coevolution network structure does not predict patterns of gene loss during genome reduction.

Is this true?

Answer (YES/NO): NO